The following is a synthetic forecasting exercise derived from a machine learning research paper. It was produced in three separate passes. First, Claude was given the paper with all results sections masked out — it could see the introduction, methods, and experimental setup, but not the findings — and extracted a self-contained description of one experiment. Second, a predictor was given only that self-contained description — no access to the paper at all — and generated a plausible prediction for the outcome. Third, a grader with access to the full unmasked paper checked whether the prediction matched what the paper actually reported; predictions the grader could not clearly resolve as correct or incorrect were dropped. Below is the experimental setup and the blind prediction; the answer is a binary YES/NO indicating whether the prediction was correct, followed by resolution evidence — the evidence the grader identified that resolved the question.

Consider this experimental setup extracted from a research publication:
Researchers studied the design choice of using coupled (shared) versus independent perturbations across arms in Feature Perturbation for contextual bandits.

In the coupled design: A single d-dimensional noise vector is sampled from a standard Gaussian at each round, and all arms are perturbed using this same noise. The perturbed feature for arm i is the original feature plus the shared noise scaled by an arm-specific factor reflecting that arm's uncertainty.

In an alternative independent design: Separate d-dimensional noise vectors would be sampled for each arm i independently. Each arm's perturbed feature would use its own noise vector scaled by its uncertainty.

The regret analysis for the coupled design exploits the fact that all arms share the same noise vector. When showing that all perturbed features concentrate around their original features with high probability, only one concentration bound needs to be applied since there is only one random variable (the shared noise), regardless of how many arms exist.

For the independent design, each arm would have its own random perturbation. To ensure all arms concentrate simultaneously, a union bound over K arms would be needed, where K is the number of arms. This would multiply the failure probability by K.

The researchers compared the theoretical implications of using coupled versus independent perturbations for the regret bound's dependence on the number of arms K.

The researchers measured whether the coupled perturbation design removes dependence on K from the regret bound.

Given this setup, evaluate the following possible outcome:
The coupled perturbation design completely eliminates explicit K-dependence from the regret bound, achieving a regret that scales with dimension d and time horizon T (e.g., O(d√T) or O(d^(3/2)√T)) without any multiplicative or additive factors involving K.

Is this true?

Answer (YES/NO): YES